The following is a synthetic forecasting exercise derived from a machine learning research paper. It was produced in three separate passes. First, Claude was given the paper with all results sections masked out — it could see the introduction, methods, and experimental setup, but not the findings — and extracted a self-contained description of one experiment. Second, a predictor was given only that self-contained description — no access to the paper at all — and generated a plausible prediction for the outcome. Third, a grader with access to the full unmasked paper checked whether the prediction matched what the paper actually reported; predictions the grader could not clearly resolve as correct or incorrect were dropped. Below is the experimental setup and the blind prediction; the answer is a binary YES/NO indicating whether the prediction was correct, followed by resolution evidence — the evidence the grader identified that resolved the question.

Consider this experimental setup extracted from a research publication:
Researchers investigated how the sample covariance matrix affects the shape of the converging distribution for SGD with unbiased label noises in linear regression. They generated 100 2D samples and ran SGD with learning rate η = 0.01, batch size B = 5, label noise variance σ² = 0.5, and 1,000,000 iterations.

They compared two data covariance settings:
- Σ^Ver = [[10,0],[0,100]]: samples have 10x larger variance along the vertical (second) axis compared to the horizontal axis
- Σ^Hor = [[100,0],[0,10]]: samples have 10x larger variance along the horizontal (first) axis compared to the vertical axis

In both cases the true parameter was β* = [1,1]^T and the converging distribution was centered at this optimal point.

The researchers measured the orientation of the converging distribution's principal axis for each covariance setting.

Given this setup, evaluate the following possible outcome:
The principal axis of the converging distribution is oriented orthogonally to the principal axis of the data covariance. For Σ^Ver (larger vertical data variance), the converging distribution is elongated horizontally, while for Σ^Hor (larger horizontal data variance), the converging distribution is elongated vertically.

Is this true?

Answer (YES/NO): NO